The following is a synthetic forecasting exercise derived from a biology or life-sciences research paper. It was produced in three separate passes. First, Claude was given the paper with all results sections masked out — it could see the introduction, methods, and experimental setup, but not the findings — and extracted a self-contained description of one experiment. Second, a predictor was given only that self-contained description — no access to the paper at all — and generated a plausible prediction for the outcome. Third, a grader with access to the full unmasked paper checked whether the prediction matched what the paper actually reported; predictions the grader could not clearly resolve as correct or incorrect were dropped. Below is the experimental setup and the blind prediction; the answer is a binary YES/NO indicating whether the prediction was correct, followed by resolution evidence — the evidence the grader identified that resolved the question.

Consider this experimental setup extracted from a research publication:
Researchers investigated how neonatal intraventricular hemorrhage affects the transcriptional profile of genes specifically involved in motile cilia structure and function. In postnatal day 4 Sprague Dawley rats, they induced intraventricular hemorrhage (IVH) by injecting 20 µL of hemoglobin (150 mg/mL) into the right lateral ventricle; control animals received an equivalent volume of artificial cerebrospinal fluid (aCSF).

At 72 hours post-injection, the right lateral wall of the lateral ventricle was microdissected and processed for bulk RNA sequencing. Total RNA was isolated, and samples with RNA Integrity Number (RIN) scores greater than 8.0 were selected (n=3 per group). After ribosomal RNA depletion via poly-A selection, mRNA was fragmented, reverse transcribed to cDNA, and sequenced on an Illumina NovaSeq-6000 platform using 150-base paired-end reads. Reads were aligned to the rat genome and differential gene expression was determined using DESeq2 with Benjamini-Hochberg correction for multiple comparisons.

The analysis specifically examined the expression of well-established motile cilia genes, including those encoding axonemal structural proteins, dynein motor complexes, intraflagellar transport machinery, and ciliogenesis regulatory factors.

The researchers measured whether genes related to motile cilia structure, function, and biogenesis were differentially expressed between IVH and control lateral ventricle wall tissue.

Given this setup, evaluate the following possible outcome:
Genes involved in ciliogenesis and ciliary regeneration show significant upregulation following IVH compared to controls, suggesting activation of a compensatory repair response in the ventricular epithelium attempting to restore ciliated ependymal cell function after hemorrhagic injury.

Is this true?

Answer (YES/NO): NO